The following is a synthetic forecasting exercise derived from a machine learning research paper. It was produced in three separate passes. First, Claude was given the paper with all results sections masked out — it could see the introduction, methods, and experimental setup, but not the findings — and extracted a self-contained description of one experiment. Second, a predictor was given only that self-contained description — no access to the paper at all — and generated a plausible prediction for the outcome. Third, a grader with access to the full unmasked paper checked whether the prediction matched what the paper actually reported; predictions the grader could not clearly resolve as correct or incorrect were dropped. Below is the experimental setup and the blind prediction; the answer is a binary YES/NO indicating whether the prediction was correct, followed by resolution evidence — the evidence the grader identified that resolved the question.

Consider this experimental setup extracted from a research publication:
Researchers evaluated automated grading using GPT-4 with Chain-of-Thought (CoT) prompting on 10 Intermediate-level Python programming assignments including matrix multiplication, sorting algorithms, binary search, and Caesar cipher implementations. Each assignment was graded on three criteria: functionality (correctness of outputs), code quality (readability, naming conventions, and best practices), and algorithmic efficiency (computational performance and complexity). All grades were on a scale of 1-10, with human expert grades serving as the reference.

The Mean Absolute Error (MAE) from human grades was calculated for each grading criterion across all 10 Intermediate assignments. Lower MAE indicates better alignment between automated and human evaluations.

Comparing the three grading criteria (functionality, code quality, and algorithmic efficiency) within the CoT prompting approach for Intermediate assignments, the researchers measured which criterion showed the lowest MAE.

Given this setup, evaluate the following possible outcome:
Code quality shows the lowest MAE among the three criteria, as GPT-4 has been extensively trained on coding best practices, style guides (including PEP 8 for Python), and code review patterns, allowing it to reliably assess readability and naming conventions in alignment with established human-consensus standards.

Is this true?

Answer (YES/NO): YES